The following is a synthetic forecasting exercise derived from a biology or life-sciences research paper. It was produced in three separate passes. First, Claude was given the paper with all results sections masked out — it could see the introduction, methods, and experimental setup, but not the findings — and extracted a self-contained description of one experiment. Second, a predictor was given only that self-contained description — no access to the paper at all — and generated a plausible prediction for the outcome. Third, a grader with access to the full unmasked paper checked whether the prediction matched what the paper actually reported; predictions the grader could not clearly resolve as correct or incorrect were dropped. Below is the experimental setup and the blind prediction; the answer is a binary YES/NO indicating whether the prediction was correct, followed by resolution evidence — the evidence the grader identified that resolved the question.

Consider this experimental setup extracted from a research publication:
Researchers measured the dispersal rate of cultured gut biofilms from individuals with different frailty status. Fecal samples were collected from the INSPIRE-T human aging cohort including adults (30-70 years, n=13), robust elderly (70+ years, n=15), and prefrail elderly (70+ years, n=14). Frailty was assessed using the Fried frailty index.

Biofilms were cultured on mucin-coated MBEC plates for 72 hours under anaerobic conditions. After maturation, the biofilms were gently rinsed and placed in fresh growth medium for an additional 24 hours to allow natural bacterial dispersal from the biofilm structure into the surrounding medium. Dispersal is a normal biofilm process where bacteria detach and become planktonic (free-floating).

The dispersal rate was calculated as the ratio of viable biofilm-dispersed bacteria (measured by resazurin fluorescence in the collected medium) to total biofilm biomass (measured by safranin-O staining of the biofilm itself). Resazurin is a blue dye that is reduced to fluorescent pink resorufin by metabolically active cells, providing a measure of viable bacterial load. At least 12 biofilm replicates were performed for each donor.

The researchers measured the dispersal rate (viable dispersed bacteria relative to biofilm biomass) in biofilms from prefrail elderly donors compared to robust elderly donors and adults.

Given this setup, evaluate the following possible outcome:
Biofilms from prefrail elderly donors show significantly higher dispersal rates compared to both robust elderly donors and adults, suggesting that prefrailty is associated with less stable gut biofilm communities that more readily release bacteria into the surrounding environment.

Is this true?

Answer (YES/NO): NO